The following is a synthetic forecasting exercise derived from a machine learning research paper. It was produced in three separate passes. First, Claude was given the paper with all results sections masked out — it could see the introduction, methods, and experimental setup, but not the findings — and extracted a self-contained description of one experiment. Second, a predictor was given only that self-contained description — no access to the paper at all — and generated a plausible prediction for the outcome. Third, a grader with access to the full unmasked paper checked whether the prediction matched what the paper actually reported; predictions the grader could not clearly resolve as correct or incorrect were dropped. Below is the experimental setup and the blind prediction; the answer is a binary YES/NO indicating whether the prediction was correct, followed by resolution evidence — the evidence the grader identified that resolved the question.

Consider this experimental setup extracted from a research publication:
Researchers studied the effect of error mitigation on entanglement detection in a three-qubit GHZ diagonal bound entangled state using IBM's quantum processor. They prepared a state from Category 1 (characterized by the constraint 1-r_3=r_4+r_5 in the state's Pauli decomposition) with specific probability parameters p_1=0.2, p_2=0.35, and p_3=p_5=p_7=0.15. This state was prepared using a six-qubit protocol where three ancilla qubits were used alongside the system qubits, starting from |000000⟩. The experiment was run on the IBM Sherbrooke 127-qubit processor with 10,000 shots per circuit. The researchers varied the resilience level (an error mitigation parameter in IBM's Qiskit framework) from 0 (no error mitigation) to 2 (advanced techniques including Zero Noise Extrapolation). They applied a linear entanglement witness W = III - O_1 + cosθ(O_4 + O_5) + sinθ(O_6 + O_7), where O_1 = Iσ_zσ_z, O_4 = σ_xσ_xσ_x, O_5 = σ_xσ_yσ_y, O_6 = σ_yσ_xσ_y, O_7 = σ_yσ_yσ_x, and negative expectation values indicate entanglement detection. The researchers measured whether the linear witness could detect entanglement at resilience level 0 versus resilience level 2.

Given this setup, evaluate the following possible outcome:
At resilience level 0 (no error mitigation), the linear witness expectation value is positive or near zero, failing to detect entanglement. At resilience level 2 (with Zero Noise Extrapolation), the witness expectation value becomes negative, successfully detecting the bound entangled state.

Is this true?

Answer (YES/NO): YES